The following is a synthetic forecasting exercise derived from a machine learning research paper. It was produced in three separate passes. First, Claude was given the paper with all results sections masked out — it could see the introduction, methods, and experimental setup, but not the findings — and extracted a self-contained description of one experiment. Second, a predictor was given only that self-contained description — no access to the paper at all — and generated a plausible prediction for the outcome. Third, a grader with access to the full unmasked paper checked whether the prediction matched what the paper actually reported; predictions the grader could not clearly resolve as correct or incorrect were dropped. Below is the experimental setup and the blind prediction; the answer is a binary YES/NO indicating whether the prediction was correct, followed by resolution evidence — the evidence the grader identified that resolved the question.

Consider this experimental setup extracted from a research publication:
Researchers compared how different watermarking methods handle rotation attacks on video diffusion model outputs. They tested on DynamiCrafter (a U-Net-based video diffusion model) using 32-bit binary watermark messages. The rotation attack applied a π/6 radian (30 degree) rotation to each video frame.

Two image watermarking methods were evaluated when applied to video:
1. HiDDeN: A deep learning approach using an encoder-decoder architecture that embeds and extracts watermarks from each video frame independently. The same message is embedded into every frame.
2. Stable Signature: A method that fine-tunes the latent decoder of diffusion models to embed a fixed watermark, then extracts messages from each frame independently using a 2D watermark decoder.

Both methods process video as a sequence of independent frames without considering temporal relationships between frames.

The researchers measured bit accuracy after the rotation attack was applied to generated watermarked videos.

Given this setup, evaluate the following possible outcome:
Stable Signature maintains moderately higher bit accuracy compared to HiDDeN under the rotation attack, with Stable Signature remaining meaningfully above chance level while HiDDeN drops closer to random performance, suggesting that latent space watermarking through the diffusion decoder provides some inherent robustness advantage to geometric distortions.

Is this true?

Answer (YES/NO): NO